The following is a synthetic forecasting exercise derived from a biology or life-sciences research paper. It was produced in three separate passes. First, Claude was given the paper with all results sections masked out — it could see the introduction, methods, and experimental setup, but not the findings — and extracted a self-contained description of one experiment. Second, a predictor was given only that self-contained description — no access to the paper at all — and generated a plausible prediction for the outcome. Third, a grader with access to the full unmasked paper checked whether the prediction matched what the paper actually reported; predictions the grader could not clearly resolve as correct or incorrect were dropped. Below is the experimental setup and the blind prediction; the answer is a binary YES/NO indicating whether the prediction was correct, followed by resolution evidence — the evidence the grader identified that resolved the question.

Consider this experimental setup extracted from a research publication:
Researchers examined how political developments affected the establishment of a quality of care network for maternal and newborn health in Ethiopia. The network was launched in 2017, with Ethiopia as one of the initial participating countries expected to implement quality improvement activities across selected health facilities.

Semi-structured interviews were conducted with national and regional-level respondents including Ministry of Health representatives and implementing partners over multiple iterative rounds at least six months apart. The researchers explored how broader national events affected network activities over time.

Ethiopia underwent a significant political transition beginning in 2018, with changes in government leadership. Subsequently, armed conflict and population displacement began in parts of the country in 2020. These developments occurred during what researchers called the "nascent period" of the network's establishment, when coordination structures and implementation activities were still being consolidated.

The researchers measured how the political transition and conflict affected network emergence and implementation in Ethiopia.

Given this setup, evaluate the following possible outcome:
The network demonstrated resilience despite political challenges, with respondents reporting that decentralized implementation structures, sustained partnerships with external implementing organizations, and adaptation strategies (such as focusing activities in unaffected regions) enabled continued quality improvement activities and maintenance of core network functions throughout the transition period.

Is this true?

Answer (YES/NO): NO